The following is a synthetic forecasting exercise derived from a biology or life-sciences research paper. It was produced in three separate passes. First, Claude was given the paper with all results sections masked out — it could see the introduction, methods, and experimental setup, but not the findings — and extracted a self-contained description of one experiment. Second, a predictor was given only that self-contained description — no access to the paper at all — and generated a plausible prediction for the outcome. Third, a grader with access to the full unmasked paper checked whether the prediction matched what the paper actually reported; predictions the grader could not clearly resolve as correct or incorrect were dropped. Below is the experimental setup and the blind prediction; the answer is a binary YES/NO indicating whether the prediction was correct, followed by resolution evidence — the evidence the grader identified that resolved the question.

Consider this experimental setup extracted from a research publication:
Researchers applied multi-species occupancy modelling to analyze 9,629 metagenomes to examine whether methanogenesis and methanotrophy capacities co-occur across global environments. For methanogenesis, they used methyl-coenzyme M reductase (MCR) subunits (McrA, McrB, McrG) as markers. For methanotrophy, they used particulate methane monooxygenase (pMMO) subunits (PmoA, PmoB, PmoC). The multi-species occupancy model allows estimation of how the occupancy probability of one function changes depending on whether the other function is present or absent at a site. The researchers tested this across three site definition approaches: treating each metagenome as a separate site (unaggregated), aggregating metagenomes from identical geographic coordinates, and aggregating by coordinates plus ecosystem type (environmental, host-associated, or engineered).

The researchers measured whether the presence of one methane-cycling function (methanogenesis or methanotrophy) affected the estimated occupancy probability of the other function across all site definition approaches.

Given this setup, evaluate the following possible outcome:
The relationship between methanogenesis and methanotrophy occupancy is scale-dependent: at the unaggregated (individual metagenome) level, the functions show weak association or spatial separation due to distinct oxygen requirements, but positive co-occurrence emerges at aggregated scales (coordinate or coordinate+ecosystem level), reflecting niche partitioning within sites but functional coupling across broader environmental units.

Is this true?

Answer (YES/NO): NO